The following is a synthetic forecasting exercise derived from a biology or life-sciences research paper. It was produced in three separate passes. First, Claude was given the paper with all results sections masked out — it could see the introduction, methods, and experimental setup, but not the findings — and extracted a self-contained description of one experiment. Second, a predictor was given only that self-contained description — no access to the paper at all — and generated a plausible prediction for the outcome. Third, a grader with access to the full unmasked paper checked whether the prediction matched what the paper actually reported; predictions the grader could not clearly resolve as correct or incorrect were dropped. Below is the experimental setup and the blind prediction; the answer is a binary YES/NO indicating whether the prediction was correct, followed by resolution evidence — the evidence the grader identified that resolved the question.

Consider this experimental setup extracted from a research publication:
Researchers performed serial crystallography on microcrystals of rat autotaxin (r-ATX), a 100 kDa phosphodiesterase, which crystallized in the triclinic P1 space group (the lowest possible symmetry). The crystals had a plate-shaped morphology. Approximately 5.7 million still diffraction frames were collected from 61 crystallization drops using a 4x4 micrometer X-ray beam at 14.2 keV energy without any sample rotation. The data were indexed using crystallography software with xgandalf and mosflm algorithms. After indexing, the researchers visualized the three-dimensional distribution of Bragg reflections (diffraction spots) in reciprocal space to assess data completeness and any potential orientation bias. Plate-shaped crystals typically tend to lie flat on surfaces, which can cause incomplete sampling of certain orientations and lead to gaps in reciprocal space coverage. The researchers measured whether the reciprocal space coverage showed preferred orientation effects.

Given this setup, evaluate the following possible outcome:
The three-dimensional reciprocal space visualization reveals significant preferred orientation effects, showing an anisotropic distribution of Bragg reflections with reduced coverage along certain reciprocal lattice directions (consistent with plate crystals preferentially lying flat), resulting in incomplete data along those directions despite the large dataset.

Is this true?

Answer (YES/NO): NO